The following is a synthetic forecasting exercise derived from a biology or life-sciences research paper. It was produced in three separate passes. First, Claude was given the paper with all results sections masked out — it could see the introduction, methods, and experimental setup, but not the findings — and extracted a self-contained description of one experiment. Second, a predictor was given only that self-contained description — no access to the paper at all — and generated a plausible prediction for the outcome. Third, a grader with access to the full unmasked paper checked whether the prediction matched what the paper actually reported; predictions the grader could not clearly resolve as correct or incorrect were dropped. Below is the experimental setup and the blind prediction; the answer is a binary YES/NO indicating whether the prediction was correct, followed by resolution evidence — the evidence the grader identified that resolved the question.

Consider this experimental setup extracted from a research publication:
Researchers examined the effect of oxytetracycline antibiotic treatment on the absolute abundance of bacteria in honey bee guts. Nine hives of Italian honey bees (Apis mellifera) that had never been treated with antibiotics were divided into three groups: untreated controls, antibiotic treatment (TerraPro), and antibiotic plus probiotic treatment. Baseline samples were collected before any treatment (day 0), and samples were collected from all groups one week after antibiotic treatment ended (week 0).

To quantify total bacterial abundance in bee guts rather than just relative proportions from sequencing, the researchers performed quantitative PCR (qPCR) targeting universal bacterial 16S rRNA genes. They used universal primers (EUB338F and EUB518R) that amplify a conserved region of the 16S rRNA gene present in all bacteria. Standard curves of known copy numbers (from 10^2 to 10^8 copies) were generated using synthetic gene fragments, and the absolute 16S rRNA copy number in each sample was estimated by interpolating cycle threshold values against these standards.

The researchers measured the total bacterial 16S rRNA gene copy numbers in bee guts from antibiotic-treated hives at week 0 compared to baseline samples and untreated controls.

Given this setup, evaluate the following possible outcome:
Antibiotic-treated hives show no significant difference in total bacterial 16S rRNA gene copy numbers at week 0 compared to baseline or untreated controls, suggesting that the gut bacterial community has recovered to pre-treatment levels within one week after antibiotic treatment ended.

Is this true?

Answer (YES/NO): YES